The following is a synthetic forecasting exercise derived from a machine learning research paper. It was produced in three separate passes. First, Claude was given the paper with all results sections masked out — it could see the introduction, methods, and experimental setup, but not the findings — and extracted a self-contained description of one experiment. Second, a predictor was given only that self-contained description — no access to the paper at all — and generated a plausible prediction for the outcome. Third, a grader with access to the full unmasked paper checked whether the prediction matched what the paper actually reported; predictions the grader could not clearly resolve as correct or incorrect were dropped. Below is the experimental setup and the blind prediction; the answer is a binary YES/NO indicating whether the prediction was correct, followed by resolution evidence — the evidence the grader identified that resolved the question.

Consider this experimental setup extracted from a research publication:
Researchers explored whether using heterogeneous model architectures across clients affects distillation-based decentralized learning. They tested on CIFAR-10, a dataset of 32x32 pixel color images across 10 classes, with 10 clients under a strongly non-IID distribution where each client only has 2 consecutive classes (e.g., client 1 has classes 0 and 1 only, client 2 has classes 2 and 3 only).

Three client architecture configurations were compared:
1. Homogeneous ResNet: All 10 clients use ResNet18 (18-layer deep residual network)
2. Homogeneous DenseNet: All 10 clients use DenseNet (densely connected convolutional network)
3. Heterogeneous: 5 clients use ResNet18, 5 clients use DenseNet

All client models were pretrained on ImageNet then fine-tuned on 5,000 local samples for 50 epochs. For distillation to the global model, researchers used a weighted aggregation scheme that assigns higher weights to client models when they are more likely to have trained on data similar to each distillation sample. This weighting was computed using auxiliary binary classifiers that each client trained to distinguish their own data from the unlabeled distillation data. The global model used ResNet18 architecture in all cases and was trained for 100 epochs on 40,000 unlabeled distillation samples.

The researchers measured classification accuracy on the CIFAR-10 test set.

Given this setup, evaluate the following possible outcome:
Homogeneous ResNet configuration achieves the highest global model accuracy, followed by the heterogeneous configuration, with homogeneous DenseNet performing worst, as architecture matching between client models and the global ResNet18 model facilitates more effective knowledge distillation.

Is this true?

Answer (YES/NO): NO